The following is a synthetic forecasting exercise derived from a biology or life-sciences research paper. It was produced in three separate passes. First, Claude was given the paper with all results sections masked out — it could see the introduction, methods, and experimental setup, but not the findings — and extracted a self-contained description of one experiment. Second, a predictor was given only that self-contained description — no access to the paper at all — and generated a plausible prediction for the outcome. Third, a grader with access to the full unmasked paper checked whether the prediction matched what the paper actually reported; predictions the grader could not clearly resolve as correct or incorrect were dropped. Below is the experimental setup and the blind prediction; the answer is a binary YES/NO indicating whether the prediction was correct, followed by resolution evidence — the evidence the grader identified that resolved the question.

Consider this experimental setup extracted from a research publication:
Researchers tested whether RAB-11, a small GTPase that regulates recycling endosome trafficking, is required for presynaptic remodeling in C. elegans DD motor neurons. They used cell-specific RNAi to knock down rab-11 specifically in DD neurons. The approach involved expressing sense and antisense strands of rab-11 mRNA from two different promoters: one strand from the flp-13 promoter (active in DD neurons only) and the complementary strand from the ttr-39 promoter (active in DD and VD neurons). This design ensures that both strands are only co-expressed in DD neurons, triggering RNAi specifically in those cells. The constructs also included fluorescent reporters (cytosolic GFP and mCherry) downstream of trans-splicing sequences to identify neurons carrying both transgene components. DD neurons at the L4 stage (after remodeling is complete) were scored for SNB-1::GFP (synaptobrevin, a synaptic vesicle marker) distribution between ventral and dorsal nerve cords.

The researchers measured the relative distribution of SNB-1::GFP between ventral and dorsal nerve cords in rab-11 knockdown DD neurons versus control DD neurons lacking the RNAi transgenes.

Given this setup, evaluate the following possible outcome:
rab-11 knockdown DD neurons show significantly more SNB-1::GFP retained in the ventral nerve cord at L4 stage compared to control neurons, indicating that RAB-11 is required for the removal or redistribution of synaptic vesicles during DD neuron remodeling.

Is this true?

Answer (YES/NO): YES